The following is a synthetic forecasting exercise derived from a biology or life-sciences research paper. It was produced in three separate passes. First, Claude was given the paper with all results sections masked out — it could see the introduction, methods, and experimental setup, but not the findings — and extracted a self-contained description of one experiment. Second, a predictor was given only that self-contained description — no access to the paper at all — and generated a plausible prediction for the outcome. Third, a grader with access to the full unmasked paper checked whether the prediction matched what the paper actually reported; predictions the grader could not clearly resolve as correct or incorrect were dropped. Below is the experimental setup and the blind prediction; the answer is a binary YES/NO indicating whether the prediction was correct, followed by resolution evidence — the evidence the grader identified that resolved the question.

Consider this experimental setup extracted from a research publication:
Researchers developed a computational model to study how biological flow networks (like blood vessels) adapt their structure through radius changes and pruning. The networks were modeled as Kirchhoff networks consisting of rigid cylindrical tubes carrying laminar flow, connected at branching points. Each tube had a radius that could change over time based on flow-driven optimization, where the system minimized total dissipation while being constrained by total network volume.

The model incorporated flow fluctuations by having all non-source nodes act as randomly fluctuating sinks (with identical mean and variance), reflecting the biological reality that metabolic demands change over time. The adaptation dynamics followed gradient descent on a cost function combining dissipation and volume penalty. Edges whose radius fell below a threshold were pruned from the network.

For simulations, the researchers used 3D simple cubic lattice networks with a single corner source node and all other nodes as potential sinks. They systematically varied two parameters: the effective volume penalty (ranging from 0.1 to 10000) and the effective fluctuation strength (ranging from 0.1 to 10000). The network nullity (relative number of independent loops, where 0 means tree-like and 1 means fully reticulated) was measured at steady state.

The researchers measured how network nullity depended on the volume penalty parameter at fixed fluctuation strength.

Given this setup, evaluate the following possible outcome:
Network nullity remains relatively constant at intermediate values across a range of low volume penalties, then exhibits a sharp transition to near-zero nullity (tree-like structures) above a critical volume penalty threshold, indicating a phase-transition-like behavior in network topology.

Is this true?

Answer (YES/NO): NO